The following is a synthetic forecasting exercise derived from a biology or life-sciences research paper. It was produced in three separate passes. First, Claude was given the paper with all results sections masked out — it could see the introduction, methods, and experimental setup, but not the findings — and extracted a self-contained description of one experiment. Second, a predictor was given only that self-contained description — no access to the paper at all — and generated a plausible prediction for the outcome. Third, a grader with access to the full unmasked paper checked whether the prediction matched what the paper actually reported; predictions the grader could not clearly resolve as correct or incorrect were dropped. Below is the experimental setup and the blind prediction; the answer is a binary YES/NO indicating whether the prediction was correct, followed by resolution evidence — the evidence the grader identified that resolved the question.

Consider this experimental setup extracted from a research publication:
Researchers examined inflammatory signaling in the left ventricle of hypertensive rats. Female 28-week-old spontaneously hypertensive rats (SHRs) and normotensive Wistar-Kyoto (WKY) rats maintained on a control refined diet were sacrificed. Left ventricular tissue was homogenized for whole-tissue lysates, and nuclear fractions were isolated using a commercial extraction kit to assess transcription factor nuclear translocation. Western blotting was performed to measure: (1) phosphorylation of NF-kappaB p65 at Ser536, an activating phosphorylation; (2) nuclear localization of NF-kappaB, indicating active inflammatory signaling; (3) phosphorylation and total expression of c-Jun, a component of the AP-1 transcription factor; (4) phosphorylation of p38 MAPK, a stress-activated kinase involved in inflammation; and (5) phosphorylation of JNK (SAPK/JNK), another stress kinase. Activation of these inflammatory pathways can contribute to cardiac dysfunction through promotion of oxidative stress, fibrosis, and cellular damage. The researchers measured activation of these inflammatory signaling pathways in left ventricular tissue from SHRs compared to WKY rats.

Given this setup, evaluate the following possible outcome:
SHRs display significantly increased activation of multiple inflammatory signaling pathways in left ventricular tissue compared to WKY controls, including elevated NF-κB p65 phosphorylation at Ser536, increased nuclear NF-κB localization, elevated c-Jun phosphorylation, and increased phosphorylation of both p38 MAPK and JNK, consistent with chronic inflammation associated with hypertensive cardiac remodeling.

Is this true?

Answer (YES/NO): NO